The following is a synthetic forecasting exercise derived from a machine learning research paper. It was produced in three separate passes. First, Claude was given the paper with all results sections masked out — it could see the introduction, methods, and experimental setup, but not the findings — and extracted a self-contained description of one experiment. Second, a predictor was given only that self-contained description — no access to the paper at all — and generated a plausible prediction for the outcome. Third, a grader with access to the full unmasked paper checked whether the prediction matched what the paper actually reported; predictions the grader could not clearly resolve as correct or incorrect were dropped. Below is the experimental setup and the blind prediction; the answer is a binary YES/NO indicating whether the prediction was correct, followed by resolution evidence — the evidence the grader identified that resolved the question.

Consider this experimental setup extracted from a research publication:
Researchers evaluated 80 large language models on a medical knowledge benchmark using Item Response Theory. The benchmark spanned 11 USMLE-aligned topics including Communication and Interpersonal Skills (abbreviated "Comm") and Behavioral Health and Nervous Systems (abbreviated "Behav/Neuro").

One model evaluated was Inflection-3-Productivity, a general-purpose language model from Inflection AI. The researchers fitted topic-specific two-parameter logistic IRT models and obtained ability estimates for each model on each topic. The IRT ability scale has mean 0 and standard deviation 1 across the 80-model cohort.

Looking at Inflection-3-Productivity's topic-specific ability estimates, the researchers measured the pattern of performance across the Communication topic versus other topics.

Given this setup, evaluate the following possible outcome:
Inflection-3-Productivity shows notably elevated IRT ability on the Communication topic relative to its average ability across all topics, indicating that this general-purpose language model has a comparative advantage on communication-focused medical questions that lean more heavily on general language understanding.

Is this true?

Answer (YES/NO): YES